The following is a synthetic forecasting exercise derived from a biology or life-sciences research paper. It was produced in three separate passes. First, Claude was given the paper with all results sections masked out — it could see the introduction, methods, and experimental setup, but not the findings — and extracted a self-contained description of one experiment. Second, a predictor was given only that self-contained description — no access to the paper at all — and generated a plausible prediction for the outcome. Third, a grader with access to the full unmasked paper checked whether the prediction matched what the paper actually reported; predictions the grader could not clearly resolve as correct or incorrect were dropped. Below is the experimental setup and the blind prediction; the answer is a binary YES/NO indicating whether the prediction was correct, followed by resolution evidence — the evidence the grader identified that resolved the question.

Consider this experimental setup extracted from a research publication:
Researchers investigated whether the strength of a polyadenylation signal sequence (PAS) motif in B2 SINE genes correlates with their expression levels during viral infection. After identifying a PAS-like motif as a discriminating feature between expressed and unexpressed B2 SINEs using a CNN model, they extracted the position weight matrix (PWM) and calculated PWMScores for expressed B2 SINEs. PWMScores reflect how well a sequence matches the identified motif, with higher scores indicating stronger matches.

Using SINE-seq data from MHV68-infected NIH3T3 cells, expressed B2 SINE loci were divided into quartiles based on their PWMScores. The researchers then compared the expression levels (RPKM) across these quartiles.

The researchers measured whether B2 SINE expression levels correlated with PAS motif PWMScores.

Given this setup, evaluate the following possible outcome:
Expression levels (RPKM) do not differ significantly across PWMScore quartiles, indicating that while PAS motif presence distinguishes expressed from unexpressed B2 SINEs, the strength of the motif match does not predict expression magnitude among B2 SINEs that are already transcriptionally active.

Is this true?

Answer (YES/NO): NO